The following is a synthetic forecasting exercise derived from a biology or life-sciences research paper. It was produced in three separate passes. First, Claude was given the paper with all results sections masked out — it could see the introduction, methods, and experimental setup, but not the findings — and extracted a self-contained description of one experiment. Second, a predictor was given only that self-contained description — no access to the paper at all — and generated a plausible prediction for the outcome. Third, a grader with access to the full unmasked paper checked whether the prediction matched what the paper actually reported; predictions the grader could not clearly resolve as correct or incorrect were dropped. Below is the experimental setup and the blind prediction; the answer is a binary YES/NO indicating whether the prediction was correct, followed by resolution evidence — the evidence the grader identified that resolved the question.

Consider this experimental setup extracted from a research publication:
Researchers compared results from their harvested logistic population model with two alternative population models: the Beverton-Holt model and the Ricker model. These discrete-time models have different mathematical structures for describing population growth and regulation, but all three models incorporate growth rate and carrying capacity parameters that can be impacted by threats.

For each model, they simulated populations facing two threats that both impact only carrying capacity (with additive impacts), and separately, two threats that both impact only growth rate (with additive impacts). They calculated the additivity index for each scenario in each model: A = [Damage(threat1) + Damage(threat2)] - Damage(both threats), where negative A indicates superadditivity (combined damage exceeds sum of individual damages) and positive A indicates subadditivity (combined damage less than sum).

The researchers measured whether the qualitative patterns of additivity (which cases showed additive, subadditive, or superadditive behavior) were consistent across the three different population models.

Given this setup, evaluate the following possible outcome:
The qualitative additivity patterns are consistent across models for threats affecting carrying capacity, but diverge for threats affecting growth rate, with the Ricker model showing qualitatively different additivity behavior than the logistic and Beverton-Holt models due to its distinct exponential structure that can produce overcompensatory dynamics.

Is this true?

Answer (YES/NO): NO